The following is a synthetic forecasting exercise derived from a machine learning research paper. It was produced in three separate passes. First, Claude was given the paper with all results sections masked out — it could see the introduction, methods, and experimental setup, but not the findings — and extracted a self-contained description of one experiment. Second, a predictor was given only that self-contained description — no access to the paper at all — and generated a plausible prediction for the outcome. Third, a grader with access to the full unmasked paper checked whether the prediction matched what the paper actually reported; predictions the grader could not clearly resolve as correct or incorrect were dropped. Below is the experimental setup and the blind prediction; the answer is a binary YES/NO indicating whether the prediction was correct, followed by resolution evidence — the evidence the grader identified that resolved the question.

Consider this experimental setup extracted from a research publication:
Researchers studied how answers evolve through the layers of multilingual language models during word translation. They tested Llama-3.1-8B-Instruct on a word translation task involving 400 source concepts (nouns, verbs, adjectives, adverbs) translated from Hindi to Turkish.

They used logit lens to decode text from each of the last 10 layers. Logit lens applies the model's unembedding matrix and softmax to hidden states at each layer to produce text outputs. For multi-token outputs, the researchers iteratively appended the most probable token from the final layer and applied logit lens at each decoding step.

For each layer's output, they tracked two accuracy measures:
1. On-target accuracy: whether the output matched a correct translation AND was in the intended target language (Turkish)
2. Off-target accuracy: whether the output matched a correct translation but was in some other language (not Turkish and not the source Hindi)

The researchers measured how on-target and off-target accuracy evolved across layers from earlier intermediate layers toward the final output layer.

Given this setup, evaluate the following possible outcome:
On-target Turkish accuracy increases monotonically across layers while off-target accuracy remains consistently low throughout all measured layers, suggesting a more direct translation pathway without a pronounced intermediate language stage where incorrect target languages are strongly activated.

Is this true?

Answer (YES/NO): NO